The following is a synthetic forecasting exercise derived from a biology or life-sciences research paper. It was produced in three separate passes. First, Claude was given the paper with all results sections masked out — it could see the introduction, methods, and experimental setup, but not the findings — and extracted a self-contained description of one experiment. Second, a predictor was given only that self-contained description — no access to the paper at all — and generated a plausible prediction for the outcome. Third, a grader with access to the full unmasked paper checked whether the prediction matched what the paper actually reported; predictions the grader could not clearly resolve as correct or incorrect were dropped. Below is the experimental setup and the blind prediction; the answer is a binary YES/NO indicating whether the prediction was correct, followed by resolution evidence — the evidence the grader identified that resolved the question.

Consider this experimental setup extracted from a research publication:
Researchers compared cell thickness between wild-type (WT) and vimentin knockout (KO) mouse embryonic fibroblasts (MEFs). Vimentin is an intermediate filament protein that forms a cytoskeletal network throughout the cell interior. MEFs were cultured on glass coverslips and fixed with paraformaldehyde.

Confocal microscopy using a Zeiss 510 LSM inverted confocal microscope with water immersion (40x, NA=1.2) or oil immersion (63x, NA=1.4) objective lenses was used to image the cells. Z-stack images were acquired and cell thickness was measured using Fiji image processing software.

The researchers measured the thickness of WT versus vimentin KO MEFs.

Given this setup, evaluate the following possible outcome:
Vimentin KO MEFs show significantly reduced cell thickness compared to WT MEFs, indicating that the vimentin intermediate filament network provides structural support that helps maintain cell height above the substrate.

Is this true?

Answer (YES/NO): YES